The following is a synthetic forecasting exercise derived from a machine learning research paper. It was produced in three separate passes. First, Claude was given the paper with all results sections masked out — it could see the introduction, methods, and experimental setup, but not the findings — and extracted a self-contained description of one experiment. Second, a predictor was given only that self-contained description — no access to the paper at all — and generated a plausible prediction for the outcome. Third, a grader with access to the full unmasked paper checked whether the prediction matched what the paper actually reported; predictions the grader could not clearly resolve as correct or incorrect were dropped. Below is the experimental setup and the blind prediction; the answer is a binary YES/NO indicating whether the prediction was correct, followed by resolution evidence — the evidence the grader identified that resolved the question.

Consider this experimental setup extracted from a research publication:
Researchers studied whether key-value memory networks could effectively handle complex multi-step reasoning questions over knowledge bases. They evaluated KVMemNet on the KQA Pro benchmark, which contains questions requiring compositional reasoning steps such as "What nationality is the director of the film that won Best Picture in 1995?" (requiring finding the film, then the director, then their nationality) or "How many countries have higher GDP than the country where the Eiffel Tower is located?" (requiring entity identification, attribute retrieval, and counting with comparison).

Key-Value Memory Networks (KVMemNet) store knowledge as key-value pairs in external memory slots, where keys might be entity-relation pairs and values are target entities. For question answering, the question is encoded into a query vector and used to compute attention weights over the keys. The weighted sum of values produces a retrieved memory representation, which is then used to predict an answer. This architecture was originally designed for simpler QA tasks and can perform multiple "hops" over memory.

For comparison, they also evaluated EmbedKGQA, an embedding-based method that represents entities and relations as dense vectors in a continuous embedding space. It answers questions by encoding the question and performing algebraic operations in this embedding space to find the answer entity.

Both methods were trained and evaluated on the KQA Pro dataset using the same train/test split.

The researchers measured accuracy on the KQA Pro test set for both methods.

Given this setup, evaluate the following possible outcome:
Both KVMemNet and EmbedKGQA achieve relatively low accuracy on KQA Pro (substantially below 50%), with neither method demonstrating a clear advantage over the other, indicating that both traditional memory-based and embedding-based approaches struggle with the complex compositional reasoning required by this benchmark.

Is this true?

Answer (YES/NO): NO